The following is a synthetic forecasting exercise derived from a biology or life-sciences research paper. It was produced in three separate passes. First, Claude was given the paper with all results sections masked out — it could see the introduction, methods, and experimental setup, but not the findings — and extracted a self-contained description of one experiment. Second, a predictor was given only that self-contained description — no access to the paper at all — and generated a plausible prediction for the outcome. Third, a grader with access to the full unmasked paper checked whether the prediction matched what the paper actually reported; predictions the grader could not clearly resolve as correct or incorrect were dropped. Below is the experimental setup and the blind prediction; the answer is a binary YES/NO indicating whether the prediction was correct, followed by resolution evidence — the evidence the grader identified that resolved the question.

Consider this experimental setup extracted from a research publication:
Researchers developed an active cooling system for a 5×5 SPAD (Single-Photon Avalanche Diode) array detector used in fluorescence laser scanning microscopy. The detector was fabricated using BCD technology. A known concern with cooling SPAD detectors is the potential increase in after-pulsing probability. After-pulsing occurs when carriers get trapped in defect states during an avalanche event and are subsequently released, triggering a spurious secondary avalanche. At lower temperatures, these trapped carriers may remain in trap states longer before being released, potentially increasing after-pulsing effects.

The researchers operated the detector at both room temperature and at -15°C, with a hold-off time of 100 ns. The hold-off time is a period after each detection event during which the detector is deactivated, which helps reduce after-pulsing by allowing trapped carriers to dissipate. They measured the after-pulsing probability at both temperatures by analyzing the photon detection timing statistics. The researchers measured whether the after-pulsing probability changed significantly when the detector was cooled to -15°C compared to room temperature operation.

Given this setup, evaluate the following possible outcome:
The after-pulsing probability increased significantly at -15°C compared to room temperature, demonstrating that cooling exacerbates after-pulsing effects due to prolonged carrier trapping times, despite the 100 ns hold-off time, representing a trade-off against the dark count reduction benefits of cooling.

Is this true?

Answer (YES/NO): NO